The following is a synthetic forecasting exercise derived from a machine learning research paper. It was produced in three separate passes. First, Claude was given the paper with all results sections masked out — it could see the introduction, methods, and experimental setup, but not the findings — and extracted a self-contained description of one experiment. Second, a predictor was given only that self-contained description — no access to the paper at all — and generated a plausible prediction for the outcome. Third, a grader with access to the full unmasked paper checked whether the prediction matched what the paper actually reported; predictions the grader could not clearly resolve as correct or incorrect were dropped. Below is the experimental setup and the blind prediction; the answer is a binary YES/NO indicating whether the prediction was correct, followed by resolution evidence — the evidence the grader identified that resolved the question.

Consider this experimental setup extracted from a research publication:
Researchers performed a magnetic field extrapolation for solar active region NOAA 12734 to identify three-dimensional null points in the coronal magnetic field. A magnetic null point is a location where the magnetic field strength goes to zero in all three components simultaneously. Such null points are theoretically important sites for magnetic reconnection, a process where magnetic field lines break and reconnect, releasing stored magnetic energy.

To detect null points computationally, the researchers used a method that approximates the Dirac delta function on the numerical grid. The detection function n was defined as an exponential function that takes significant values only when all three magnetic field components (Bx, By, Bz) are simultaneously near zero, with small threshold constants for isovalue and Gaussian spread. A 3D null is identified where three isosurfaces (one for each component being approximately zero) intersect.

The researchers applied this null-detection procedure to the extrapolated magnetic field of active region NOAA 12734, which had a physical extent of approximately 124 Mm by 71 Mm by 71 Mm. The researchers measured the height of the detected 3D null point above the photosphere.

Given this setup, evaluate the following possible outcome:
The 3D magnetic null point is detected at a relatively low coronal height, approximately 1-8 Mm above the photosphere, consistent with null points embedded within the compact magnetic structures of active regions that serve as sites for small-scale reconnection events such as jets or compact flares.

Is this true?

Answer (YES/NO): YES